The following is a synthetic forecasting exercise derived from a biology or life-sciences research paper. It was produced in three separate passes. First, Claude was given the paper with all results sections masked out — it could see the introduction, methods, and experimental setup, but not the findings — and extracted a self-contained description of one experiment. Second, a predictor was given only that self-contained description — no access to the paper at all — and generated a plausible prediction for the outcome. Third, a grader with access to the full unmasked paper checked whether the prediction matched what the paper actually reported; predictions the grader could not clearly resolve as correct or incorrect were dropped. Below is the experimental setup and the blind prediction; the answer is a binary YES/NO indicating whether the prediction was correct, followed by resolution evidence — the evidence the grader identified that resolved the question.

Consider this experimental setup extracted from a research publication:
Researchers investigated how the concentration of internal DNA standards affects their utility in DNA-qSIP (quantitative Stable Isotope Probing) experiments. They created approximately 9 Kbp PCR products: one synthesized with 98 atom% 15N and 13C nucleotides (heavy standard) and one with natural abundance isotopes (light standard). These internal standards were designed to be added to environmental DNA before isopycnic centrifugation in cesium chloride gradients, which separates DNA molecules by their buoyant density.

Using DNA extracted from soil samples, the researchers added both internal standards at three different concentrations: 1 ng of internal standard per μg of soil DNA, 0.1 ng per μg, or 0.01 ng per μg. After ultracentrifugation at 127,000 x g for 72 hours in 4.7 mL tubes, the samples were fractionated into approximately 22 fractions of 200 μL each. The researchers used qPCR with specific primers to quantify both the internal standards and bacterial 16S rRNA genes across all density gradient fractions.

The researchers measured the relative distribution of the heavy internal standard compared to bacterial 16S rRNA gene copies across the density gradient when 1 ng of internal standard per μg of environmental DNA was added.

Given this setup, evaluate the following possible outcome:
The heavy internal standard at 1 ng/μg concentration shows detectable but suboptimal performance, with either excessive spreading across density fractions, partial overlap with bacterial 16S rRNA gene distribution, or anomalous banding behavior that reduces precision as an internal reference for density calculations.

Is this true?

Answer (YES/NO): NO